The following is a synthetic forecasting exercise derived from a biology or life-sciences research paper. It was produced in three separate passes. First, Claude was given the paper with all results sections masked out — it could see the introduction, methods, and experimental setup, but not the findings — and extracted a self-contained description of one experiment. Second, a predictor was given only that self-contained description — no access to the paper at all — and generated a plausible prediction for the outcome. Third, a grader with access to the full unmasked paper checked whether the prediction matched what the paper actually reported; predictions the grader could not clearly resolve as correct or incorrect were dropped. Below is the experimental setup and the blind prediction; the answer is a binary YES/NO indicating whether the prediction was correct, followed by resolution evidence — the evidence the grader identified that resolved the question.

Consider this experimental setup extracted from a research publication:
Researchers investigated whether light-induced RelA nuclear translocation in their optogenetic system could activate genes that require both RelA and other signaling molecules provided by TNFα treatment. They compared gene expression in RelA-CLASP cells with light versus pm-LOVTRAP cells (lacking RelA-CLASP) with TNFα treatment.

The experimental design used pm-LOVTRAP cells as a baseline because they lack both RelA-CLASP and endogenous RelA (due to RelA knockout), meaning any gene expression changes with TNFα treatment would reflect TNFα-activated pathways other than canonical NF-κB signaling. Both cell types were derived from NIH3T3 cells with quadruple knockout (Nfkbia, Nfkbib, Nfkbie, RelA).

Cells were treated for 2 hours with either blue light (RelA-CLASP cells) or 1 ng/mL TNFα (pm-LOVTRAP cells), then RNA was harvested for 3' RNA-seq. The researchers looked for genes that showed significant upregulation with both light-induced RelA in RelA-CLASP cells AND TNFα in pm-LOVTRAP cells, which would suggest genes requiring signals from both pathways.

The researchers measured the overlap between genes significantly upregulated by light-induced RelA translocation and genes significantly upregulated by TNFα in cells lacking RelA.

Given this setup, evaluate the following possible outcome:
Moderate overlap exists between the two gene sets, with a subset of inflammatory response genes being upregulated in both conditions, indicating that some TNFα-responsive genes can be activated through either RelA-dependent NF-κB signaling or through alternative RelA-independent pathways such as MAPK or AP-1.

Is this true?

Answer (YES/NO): NO